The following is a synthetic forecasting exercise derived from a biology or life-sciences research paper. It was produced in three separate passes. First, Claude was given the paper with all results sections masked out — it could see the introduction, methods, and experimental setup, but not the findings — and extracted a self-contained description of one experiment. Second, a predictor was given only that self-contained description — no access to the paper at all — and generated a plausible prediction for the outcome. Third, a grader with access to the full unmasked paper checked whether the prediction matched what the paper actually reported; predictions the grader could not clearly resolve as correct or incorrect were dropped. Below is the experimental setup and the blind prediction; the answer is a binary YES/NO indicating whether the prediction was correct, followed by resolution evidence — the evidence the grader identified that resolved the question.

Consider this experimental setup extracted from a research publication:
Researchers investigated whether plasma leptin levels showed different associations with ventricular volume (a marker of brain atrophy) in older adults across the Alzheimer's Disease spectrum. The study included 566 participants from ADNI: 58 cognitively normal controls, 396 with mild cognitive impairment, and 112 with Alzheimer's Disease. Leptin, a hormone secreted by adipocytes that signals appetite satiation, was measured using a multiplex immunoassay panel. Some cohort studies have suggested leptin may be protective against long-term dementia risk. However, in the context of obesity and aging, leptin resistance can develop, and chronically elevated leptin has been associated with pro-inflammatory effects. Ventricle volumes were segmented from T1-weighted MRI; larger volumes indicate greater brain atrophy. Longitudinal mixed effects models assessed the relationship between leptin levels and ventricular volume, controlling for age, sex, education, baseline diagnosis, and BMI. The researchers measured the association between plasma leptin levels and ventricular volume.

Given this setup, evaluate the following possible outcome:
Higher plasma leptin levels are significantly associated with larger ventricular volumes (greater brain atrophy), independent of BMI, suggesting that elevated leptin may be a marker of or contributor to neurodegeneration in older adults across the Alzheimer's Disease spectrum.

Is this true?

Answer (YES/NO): YES